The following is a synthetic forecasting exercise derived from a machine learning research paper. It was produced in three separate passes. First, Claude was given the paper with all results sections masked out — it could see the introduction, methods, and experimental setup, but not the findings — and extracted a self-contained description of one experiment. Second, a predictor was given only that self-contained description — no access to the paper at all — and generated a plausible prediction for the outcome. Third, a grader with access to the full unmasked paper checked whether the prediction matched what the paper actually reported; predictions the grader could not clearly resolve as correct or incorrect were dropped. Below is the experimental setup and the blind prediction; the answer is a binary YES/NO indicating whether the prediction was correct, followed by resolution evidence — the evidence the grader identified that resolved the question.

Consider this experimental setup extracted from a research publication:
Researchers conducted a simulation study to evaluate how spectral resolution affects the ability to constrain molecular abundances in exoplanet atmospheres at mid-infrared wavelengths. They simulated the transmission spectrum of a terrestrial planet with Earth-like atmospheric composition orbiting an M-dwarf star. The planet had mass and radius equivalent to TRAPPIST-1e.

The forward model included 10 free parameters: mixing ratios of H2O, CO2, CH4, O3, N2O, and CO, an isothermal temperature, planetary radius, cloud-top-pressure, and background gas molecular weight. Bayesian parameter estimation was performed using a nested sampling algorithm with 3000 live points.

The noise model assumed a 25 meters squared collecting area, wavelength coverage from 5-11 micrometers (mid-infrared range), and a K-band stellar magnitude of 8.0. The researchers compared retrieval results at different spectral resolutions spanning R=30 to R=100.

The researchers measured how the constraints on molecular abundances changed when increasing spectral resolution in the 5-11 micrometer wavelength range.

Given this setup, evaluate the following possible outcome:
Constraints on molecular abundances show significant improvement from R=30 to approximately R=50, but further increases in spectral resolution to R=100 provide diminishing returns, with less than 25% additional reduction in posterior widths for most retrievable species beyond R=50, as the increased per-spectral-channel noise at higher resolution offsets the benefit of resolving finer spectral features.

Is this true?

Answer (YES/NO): NO